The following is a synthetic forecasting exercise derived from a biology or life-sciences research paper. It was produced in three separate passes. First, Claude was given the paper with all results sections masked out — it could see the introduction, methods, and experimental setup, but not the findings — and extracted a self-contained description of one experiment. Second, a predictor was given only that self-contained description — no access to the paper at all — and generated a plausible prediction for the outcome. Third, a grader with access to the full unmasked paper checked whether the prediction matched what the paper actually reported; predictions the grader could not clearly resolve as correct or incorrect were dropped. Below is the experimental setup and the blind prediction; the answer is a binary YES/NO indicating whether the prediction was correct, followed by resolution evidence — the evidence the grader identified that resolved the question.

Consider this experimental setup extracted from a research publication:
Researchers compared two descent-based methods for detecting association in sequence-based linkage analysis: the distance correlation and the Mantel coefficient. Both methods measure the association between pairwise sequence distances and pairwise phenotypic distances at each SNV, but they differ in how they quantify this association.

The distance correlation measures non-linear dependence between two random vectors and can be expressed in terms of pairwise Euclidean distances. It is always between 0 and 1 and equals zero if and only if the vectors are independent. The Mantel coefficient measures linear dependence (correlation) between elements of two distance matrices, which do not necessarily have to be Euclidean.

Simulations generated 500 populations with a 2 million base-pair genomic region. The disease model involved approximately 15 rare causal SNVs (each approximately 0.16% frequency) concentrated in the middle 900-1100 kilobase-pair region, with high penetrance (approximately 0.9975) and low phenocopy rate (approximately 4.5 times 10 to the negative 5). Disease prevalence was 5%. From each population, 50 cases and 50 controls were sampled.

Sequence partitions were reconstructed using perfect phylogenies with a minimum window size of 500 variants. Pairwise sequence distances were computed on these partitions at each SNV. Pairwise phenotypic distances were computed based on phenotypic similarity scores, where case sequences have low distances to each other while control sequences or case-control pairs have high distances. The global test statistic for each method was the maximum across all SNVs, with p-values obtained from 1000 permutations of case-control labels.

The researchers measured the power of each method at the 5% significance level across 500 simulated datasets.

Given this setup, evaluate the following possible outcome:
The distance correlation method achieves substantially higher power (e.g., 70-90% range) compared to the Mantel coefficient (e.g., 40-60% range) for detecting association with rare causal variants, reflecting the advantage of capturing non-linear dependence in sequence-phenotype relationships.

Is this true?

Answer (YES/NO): NO